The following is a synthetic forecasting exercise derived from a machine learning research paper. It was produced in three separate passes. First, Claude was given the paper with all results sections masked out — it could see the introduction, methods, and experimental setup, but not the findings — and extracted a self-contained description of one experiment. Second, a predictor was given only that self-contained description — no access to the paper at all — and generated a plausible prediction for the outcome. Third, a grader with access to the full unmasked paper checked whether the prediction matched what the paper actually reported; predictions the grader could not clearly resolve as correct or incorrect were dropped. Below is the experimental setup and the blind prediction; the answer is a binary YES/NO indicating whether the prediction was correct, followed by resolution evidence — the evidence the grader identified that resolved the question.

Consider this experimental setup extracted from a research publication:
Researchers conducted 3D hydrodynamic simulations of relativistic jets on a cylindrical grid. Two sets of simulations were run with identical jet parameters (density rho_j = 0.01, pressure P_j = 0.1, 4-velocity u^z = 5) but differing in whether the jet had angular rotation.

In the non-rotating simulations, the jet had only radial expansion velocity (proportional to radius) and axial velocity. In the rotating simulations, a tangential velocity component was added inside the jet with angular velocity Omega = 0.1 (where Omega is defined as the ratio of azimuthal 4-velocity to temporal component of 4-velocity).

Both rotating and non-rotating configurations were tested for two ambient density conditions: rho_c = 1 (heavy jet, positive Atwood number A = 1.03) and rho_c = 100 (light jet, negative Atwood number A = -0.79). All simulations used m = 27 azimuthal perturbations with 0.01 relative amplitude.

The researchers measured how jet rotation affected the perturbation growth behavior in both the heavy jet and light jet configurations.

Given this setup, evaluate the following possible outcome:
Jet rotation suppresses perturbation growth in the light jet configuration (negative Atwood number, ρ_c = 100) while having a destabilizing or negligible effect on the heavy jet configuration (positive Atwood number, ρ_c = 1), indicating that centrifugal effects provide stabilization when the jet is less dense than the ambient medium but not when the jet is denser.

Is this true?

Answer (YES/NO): NO